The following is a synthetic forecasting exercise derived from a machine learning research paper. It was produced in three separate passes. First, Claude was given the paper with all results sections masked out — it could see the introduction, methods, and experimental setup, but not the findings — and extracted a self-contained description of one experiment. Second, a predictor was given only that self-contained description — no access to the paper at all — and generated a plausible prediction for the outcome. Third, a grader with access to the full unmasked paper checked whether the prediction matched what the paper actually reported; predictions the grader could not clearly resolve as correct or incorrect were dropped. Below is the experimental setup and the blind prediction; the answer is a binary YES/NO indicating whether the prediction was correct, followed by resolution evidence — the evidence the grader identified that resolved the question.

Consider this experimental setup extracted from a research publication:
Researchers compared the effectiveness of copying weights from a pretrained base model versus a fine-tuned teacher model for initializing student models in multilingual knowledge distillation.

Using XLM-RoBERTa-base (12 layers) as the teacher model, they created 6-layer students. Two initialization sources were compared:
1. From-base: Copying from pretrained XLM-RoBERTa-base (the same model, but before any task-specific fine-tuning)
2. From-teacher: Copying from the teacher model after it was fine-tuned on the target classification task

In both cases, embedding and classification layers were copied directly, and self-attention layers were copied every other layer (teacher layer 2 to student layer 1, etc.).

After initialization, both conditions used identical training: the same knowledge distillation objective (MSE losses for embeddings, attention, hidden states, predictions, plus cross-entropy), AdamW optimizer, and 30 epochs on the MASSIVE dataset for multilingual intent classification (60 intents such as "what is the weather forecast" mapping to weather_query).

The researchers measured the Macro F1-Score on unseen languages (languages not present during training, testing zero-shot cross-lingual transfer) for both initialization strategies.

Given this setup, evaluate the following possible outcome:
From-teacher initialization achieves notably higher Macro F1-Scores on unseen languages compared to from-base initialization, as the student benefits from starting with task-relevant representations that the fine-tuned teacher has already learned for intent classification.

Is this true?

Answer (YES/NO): NO